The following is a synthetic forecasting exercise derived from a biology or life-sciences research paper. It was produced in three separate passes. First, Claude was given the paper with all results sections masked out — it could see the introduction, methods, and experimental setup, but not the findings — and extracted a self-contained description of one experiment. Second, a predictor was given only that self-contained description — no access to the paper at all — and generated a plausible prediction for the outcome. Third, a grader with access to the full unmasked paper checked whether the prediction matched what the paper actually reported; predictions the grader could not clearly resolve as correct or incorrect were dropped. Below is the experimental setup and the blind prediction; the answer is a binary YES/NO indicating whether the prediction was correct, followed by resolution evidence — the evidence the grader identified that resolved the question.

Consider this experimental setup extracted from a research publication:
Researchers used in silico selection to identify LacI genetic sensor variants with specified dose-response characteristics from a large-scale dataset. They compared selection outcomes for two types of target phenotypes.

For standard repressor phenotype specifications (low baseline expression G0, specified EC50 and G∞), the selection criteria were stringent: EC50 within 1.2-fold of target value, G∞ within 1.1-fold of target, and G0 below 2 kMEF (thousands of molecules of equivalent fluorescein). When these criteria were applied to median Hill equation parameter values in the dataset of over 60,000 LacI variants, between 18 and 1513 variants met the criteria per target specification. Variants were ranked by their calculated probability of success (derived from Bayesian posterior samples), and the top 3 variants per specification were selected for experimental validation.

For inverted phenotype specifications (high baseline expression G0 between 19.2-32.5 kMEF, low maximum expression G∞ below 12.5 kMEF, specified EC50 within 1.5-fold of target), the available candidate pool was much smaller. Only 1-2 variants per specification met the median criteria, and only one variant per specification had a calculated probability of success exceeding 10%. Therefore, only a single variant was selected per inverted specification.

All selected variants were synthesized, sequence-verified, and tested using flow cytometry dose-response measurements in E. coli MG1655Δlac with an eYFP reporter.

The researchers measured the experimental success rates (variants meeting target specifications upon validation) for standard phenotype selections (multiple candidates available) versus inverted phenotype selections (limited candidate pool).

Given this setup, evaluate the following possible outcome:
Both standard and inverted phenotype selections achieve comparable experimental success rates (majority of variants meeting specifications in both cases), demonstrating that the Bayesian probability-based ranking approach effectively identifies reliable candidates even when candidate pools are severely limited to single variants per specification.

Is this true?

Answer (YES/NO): NO